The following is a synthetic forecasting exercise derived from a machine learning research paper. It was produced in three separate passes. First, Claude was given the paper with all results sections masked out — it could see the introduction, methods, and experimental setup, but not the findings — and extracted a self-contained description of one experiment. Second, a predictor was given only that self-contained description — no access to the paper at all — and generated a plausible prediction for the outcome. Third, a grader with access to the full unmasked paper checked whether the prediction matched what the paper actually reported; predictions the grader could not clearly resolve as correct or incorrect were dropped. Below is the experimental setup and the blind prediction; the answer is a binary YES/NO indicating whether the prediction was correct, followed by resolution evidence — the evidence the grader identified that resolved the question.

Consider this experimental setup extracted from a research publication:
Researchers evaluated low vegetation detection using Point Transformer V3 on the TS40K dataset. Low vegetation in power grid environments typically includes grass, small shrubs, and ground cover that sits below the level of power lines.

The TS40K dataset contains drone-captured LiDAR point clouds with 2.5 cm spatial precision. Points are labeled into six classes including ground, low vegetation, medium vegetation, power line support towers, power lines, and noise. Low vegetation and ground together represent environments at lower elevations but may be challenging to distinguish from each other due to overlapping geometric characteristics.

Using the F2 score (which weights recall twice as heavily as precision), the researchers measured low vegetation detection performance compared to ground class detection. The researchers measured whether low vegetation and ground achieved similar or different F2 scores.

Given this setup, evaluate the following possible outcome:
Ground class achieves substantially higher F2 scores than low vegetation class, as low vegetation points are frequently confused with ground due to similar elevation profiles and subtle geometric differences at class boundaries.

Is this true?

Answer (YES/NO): YES